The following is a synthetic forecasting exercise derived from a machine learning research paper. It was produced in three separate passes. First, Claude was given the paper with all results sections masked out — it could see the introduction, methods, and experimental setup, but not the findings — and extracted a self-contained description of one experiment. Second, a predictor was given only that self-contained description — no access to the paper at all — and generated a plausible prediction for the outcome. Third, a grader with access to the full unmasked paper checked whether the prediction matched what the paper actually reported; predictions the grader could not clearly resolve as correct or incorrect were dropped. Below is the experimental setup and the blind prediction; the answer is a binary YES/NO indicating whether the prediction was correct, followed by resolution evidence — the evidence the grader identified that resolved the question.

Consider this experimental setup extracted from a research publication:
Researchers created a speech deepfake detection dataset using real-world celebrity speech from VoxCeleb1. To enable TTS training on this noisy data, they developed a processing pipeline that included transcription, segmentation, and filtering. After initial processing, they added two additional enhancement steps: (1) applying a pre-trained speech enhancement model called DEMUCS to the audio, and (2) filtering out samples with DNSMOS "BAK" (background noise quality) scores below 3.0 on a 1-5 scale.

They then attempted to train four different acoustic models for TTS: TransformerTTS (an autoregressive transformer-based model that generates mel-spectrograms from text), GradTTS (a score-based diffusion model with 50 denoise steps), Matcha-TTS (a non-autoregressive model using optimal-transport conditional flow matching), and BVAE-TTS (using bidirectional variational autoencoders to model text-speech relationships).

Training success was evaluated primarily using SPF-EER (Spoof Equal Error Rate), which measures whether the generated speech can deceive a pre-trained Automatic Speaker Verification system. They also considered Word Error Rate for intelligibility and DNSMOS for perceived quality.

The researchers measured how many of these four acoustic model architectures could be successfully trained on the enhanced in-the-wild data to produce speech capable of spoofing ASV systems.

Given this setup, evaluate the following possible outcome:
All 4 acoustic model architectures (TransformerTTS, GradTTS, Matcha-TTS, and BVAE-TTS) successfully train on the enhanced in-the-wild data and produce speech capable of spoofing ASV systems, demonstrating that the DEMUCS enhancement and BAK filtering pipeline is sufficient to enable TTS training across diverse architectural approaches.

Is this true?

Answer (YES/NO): YES